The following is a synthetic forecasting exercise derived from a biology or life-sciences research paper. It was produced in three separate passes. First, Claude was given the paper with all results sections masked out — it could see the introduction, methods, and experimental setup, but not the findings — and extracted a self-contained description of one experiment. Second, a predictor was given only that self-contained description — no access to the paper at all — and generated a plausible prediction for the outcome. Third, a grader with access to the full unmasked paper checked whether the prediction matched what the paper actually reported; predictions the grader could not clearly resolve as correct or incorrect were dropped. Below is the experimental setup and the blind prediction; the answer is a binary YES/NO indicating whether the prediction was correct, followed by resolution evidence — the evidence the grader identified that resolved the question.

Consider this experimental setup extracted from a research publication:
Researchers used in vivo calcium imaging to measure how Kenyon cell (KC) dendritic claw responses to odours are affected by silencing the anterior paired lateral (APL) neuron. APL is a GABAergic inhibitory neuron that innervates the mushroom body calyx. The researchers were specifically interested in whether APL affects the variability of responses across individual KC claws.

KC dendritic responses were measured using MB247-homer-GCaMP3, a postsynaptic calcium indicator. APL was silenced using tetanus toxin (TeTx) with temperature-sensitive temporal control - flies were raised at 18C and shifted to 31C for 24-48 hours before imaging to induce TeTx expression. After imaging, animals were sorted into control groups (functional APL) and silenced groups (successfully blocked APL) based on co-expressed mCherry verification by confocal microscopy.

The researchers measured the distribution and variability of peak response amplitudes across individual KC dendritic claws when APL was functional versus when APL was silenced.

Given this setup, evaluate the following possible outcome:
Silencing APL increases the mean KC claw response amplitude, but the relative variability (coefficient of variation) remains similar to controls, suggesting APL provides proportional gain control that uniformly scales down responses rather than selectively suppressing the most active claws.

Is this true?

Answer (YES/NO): NO